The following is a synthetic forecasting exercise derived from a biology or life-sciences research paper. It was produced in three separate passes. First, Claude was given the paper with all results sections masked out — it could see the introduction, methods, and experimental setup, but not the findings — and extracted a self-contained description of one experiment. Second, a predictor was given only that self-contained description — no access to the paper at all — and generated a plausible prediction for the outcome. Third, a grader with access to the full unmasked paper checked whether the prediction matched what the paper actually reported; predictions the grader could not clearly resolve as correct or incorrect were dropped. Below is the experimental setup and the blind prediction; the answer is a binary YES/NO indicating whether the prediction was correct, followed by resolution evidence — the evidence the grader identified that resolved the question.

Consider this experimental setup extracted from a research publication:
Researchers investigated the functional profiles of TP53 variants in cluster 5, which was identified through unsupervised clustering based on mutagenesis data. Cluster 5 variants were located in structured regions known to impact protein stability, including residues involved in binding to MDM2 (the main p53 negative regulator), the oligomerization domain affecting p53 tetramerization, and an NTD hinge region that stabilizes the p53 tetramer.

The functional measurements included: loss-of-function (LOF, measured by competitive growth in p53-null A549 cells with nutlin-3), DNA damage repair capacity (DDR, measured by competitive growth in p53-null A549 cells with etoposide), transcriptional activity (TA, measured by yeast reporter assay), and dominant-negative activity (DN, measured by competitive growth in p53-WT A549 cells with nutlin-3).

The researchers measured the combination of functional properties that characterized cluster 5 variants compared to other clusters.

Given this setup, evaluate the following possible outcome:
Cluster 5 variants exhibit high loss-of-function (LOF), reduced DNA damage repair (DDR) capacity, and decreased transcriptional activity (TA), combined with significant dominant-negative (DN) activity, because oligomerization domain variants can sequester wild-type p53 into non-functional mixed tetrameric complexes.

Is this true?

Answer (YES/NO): NO